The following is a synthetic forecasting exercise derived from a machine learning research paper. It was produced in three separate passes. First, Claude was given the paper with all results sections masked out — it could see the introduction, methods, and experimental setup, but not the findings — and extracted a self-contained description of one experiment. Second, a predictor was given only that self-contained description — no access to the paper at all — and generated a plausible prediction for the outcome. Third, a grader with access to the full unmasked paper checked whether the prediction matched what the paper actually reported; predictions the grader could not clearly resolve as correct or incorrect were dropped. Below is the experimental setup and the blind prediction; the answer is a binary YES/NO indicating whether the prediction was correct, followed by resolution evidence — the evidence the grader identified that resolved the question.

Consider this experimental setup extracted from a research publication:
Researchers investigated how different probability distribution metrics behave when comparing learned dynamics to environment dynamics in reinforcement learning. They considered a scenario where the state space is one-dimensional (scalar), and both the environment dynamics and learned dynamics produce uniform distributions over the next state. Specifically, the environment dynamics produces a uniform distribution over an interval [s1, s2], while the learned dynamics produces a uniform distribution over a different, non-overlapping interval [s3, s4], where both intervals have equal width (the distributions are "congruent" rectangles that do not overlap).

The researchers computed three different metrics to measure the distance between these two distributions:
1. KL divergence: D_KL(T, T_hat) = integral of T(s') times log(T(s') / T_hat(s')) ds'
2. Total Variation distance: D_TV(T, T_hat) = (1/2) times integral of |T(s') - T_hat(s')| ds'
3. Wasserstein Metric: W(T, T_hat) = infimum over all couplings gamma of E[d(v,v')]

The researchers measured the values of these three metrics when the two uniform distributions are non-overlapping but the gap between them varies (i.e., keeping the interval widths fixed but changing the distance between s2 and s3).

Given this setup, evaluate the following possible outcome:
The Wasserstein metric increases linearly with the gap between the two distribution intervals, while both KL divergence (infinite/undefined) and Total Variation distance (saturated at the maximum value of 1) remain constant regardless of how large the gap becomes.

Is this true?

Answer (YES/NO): YES